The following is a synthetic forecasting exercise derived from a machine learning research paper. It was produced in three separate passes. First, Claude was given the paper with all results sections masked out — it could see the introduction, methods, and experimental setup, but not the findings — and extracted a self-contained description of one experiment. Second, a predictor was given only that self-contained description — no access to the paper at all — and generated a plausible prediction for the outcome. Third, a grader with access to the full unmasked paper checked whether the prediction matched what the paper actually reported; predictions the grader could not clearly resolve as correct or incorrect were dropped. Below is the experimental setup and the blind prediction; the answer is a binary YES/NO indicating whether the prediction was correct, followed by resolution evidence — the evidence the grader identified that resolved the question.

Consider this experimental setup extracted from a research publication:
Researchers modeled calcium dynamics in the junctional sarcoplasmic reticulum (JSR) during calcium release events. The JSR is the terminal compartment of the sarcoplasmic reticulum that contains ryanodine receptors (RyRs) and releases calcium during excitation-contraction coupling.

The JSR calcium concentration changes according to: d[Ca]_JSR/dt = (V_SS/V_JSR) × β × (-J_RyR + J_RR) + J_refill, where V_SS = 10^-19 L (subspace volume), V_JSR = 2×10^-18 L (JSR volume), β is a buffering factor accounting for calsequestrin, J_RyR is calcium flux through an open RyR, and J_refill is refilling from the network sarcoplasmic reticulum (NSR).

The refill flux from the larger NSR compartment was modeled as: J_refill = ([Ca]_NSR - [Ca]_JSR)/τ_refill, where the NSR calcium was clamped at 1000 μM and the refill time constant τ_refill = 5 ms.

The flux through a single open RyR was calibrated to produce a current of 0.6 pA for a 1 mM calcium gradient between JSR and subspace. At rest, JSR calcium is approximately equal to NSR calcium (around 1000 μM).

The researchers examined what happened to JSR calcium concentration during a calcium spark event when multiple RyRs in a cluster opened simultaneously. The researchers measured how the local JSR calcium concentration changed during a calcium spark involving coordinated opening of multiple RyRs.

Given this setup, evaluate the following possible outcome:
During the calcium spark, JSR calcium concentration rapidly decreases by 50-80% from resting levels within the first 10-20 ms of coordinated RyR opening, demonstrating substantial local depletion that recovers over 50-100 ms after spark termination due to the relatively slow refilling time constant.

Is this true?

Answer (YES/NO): YES